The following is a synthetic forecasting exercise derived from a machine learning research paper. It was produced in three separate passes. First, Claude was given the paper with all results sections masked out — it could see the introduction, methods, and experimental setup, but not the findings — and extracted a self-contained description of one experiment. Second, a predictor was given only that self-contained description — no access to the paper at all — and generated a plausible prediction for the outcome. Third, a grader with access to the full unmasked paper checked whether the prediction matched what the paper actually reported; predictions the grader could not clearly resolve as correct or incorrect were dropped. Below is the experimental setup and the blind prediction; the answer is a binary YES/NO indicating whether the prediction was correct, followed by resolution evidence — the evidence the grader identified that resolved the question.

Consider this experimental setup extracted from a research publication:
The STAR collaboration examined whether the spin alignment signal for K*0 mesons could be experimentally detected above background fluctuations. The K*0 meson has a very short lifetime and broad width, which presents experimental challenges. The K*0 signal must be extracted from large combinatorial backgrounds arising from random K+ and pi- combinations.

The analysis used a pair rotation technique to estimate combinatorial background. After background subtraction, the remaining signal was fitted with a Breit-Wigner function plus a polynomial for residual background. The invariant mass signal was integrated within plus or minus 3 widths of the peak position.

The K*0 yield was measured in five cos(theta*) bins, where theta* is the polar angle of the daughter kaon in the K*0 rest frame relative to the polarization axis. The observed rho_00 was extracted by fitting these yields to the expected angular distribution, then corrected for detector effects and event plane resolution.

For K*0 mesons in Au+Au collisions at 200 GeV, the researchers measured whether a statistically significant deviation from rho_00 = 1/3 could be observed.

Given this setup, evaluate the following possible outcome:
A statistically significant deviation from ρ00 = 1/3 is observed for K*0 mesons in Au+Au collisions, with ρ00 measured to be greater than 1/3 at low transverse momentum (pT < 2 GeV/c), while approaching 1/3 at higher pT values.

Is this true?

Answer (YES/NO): NO